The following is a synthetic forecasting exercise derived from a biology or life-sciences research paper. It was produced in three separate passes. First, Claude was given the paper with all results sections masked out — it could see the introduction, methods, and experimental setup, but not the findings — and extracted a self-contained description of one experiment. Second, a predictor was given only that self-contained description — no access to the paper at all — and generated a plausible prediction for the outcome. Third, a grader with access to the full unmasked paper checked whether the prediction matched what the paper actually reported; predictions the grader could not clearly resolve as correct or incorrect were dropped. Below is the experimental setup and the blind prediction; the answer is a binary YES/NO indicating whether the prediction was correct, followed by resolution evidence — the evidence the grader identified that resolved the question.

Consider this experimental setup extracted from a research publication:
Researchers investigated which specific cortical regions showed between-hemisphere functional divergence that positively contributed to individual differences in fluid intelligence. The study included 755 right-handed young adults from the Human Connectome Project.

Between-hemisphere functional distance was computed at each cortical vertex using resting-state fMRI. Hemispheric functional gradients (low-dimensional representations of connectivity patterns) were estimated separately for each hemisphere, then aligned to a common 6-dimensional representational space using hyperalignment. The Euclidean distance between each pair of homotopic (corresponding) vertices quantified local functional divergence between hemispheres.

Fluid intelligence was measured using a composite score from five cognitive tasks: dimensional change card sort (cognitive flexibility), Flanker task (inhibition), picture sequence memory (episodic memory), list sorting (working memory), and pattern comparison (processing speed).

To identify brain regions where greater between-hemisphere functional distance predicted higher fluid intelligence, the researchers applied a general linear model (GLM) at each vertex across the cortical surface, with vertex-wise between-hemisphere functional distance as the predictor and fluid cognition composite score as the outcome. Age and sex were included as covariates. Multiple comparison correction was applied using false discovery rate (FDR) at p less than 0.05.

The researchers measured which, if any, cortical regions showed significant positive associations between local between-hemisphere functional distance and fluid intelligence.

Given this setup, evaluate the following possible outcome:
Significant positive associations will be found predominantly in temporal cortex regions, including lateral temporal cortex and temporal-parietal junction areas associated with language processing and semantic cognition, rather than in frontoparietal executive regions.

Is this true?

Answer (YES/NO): NO